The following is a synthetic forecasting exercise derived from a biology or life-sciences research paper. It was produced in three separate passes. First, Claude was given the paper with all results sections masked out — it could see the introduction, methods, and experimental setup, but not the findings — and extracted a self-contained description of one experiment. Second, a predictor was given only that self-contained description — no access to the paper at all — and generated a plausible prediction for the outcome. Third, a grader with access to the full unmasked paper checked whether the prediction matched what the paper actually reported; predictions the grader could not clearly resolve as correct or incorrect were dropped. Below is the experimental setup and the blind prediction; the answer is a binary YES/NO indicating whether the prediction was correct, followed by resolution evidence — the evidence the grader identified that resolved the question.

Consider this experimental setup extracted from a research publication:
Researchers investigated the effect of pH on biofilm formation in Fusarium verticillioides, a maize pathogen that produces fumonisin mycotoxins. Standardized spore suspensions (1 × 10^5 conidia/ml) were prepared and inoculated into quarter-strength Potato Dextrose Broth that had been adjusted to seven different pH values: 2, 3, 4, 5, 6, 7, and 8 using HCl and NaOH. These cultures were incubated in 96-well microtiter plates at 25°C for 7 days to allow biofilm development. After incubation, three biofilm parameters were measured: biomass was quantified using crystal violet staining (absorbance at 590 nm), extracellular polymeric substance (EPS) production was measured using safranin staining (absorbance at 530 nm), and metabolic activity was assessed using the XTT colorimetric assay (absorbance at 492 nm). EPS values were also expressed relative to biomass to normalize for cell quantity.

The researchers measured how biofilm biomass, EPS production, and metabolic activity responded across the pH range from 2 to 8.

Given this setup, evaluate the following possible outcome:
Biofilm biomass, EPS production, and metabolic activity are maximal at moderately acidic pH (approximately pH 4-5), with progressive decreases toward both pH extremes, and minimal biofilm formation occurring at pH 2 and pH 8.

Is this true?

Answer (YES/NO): NO